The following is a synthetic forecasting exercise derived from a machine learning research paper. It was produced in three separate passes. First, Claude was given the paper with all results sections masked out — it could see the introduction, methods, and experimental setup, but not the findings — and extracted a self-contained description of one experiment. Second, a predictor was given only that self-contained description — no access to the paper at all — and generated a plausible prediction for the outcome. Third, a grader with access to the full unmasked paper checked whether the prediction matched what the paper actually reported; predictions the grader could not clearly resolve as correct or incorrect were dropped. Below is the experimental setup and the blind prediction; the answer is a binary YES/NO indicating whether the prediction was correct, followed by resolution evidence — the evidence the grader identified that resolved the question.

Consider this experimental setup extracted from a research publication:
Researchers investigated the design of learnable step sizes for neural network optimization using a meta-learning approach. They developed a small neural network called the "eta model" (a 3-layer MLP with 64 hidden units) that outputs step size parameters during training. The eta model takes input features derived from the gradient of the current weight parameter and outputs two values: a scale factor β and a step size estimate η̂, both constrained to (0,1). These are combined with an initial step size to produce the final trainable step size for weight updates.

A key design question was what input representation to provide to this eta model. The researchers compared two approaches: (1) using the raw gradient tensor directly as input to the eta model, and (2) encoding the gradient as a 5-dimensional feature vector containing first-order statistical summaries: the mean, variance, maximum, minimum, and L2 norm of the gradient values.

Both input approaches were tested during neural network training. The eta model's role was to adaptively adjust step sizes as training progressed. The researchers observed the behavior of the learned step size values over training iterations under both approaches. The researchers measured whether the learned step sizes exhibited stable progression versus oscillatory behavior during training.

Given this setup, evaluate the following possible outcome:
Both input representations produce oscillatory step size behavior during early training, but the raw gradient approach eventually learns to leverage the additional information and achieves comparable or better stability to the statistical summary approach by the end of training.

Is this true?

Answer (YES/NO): NO